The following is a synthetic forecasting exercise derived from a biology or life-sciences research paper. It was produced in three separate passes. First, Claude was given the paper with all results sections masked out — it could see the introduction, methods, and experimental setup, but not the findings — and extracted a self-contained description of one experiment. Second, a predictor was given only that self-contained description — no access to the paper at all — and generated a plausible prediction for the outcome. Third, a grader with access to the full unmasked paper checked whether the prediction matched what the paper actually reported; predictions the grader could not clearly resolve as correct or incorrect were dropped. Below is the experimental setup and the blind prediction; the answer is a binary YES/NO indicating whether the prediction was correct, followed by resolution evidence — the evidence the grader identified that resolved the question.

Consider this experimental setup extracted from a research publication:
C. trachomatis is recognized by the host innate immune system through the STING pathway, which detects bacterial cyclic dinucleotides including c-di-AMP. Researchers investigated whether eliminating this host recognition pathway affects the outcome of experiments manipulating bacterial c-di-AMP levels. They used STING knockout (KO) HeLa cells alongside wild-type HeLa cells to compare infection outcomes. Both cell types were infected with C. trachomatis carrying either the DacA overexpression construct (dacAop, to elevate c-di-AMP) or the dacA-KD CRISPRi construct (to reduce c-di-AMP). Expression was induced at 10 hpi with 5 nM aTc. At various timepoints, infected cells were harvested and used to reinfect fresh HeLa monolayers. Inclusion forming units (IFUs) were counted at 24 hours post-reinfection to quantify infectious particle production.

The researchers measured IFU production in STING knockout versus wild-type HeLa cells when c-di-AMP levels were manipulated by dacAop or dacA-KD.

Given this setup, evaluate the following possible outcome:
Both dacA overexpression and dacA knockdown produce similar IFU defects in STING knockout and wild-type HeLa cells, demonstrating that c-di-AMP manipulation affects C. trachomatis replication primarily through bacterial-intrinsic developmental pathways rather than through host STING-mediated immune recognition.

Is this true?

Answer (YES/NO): YES